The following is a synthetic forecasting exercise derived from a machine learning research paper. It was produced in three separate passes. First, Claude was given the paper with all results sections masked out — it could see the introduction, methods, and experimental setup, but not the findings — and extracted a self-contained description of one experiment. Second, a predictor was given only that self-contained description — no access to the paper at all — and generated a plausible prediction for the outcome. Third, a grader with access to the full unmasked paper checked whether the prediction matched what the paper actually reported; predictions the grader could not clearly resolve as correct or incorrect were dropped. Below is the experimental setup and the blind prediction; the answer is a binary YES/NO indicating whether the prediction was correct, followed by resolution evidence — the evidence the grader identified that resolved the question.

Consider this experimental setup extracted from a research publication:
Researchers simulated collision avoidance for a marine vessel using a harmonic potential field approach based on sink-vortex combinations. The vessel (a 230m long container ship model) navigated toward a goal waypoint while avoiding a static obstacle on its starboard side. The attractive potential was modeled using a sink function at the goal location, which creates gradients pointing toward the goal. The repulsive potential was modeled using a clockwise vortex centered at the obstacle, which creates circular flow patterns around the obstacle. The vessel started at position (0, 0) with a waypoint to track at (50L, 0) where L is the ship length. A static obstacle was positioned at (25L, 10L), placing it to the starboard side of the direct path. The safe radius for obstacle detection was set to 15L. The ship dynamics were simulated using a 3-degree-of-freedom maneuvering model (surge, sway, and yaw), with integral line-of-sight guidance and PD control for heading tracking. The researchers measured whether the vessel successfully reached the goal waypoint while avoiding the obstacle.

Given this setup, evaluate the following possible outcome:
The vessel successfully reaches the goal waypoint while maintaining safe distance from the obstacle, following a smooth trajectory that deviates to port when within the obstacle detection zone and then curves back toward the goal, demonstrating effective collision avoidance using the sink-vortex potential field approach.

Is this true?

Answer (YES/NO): NO